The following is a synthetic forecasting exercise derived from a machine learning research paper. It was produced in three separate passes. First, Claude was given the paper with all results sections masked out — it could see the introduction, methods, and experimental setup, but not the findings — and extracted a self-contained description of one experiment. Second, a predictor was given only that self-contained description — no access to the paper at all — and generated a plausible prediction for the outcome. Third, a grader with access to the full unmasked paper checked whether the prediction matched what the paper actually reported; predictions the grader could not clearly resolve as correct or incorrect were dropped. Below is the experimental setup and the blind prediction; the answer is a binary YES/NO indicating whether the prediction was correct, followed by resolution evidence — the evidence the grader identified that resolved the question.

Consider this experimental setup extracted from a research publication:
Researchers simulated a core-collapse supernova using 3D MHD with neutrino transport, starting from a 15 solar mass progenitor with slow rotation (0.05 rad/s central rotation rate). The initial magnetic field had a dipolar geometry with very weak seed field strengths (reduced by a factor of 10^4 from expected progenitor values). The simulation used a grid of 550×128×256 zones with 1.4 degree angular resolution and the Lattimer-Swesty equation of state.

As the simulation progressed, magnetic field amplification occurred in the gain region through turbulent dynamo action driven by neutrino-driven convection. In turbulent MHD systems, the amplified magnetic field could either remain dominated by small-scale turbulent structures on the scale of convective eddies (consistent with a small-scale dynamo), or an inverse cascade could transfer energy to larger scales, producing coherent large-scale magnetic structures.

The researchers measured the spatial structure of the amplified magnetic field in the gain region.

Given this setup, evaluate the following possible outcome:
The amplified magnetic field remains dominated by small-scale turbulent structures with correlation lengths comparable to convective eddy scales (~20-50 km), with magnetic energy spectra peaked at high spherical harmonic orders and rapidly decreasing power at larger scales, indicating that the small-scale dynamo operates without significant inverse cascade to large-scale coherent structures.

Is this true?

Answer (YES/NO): NO